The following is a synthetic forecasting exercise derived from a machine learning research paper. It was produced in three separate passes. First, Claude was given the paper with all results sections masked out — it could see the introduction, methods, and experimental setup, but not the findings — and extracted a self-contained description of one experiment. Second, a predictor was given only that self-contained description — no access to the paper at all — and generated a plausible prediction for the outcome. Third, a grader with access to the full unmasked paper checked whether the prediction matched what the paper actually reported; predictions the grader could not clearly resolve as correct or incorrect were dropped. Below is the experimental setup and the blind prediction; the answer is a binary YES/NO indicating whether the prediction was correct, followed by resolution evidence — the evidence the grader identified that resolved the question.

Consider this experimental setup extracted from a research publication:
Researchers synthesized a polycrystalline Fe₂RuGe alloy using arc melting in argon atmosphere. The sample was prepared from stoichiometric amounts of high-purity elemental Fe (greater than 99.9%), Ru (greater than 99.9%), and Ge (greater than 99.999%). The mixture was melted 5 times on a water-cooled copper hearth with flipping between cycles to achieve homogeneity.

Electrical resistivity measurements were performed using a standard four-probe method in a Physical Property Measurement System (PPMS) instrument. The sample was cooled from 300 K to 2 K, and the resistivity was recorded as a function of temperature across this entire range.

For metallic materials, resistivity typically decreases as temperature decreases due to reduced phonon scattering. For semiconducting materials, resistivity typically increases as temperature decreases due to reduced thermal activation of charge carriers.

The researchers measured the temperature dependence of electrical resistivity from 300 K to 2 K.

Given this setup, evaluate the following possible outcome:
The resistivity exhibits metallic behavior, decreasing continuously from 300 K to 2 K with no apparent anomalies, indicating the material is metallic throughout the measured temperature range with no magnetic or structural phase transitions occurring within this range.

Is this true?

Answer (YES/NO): YES